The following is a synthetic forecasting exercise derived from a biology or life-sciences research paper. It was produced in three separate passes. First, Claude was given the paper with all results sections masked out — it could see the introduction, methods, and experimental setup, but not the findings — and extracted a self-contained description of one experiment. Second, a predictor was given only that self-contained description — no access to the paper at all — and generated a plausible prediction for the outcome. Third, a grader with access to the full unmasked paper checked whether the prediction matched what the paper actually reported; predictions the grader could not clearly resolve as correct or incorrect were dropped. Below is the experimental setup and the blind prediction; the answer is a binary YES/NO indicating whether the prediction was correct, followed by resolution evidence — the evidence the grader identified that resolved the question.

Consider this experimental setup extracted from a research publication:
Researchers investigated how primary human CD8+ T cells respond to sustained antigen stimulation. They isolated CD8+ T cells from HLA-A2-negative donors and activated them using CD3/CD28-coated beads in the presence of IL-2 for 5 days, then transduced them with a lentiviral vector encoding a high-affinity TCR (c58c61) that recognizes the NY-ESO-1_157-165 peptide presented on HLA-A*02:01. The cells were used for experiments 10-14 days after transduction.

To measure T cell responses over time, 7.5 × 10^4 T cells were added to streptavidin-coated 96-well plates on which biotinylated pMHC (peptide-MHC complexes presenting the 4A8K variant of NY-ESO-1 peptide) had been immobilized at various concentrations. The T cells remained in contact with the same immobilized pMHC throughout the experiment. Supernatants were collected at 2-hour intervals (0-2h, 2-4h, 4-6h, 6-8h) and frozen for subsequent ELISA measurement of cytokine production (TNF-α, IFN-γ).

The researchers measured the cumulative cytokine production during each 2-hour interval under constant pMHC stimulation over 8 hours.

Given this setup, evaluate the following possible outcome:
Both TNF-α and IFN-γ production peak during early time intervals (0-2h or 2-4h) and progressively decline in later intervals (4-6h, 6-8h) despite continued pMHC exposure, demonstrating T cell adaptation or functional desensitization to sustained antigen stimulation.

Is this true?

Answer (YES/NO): NO